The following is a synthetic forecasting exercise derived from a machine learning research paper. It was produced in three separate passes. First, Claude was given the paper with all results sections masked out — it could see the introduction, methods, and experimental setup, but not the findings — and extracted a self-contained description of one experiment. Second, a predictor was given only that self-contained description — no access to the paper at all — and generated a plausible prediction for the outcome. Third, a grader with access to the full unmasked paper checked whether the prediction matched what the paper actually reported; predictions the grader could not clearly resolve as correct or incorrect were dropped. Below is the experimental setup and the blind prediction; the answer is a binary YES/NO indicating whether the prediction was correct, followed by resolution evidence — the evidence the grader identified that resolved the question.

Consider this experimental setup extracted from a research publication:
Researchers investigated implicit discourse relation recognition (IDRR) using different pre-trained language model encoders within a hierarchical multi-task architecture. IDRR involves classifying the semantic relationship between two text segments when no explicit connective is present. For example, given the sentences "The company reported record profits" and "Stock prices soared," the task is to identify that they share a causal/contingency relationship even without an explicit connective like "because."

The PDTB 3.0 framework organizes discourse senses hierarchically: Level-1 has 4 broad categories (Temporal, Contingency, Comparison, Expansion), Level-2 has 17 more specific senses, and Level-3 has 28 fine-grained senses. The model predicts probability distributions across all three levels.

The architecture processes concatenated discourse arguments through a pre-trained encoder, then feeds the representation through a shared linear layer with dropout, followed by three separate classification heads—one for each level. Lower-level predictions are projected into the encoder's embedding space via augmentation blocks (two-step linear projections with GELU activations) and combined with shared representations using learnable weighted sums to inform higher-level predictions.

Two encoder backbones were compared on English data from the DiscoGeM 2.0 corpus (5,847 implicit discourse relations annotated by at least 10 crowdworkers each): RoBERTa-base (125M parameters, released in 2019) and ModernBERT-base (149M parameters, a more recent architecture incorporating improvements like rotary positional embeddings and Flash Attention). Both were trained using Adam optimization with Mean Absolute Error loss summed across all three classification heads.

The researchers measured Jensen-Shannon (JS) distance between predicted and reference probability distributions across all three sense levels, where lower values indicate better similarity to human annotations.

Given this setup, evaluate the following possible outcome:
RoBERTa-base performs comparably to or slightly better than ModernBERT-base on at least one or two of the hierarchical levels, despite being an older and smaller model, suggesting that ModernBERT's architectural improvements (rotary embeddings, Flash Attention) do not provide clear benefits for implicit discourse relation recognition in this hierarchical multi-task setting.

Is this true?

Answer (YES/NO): NO